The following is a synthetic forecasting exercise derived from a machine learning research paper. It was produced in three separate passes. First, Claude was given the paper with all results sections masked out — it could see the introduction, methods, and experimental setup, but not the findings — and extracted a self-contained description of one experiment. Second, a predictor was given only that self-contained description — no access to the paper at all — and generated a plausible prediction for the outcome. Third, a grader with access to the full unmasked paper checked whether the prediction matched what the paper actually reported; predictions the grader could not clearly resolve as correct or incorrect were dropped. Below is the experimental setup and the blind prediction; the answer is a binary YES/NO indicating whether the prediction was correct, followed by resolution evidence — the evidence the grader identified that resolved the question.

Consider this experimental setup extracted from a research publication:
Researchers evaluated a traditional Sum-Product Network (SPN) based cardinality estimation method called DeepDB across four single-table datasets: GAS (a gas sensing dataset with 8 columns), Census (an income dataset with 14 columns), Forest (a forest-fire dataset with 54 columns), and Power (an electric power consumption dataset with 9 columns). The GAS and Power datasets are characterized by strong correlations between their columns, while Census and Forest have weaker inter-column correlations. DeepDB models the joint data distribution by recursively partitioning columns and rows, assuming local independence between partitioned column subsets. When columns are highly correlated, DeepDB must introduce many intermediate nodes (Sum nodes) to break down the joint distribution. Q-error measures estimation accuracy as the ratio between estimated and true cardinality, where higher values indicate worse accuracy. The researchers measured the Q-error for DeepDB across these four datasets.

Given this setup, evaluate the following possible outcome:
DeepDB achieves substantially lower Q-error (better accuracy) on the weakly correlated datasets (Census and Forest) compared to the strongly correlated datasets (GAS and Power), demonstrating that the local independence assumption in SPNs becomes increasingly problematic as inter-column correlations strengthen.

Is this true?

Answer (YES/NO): YES